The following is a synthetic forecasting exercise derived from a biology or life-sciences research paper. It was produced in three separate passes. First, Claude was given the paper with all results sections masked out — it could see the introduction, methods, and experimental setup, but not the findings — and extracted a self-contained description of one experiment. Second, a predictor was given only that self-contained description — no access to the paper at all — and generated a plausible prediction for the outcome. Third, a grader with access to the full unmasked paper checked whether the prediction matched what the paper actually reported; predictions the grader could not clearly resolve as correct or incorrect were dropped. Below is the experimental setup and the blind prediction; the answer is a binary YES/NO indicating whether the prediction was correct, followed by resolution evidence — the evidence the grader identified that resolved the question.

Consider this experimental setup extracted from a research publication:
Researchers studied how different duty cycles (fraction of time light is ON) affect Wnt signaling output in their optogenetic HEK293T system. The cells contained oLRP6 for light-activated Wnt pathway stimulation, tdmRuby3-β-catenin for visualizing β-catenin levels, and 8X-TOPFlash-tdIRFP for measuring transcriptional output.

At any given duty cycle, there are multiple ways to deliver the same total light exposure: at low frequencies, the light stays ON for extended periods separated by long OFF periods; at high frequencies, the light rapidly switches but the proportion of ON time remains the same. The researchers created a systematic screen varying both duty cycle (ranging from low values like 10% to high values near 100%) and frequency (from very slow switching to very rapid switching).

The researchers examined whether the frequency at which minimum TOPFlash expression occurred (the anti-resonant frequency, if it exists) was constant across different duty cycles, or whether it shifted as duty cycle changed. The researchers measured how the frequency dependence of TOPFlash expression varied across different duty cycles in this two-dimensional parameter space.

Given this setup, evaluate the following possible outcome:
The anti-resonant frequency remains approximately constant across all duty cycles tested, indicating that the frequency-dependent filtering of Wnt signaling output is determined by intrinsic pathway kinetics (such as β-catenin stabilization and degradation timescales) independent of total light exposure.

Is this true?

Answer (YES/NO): YES